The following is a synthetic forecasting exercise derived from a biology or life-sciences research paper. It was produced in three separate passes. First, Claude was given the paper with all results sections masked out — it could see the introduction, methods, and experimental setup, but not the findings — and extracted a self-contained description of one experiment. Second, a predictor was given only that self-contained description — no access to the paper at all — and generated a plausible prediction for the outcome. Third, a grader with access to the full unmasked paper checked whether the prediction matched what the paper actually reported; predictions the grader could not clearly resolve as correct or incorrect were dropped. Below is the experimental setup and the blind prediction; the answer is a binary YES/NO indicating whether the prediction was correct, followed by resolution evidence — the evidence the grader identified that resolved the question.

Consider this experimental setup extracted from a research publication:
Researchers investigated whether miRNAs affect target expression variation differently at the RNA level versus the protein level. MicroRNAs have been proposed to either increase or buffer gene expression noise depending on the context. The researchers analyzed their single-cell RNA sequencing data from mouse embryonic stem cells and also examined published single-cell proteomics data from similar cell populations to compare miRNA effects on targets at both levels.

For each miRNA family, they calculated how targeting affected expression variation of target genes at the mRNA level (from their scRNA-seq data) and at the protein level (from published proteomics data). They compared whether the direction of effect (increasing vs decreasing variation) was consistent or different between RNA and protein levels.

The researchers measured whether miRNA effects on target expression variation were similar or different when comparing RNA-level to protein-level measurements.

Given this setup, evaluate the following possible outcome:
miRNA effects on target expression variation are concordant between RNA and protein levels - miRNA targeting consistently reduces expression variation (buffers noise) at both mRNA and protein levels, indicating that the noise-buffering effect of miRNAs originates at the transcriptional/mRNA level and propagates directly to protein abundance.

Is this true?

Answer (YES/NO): NO